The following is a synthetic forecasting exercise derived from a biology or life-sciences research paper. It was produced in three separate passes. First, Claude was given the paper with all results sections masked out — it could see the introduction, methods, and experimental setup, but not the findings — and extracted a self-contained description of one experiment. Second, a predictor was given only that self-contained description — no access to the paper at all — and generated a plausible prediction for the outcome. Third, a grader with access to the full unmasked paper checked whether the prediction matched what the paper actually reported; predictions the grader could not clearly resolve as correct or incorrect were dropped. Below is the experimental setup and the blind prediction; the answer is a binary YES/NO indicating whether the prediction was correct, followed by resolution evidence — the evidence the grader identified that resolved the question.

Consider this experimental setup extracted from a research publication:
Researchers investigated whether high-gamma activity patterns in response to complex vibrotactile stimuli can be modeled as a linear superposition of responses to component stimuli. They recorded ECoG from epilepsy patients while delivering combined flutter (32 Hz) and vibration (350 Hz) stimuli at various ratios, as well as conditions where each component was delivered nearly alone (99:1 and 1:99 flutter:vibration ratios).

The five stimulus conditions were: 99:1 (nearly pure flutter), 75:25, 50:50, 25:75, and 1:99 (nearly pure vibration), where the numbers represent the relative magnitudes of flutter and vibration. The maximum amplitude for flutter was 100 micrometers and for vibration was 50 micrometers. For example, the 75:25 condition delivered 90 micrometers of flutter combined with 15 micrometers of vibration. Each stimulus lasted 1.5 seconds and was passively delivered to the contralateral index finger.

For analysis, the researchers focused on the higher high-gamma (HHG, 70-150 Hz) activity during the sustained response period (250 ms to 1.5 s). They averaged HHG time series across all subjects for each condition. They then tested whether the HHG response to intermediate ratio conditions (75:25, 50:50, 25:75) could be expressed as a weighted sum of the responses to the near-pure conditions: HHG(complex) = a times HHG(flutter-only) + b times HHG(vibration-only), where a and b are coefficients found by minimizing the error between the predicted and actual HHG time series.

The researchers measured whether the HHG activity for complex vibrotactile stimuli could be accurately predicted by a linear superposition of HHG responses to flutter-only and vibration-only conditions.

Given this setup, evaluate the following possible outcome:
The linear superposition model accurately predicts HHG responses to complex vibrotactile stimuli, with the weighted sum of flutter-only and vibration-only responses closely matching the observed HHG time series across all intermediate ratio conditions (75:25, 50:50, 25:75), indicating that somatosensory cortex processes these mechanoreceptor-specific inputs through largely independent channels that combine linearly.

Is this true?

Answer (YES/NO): YES